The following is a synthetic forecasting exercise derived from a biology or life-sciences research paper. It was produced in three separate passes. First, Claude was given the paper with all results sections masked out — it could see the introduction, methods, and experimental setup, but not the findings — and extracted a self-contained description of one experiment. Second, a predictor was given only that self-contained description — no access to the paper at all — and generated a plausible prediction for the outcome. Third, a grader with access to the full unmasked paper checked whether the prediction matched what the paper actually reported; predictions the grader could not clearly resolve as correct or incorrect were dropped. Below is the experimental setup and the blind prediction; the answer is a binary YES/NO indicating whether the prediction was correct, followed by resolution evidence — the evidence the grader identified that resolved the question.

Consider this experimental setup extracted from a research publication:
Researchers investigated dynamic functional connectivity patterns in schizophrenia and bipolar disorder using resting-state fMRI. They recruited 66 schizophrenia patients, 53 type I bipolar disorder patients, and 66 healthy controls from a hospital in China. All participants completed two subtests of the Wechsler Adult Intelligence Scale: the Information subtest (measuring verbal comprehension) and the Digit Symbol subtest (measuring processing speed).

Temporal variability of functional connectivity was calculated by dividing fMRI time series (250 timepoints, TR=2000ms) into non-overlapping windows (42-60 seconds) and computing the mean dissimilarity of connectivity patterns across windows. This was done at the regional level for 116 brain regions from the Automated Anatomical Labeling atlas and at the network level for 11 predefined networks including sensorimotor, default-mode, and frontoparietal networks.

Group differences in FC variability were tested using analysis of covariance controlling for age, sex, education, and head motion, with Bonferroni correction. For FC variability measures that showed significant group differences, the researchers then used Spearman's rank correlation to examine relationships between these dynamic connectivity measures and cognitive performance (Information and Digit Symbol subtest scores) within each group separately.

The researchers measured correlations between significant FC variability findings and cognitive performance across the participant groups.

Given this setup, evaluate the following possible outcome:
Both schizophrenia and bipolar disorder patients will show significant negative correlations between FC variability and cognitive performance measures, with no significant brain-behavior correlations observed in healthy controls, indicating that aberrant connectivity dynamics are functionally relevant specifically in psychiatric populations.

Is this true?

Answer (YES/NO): NO